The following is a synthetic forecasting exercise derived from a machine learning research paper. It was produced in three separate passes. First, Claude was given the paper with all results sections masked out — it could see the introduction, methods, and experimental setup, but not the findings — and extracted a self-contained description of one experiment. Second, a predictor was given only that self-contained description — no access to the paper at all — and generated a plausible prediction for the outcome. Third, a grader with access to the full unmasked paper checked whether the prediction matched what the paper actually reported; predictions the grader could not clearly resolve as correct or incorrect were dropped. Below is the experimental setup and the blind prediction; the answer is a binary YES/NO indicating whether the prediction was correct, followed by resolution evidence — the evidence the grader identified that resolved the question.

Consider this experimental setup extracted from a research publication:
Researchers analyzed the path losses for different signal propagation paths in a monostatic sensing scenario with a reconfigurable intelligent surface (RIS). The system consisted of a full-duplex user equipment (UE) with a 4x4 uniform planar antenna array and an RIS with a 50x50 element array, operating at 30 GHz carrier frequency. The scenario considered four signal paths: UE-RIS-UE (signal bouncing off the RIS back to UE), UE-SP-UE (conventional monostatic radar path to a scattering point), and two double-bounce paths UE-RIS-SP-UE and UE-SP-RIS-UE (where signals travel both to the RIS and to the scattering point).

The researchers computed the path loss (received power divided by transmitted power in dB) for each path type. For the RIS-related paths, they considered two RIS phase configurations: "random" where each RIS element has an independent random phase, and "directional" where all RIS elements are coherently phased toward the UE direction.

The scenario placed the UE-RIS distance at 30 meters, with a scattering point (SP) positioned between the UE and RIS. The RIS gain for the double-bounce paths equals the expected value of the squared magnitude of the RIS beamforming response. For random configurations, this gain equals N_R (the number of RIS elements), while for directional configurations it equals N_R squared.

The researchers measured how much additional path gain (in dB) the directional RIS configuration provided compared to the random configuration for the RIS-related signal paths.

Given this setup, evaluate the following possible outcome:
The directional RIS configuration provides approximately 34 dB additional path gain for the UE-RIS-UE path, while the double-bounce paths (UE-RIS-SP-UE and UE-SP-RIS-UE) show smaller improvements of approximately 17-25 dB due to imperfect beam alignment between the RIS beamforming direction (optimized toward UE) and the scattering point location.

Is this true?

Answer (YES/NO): NO